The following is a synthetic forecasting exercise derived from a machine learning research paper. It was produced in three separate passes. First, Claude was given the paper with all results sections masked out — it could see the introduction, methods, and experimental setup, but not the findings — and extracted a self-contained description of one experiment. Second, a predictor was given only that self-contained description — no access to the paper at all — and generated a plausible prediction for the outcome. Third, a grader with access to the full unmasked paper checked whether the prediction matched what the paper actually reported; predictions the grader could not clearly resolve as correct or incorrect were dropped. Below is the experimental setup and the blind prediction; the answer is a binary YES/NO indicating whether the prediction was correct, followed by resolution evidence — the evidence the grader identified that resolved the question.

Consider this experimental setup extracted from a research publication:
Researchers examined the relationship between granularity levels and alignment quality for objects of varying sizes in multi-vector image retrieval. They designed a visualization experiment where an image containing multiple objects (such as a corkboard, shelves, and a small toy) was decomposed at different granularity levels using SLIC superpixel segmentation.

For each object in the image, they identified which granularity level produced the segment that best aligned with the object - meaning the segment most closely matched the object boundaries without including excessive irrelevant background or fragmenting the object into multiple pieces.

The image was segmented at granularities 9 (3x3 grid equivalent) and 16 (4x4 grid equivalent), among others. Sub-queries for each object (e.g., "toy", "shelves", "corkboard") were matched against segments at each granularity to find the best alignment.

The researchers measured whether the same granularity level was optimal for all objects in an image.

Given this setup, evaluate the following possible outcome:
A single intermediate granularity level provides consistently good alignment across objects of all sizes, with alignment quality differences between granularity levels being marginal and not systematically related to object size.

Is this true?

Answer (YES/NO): NO